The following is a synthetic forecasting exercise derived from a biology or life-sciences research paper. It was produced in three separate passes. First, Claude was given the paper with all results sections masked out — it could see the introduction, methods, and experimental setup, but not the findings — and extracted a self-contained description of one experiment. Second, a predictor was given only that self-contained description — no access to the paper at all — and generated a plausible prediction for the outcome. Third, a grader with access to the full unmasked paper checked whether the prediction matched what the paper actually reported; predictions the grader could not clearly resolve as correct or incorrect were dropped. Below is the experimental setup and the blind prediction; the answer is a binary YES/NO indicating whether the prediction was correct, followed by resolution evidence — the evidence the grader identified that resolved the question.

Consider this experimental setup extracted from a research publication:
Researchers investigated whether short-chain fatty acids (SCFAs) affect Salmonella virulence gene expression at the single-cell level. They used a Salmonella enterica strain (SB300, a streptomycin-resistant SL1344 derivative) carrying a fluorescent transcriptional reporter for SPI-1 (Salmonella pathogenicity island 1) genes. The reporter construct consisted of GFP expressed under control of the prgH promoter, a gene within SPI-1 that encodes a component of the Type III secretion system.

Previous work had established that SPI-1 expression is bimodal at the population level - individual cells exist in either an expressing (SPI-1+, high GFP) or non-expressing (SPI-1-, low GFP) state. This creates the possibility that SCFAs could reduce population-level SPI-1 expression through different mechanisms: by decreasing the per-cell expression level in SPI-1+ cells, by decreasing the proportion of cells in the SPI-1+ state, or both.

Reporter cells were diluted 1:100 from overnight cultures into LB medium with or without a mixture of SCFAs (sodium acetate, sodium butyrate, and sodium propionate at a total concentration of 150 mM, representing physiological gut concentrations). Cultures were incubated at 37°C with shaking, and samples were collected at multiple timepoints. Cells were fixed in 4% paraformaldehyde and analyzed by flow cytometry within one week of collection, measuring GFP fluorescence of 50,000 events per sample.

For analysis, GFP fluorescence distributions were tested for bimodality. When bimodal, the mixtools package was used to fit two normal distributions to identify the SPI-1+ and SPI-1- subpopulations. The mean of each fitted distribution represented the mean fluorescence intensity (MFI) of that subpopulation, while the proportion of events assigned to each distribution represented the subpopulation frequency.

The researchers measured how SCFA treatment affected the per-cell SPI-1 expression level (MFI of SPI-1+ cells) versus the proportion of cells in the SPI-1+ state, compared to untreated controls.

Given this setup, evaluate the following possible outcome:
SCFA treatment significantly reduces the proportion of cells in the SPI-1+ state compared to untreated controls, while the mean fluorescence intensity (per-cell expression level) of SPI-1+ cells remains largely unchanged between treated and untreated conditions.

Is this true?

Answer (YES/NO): YES